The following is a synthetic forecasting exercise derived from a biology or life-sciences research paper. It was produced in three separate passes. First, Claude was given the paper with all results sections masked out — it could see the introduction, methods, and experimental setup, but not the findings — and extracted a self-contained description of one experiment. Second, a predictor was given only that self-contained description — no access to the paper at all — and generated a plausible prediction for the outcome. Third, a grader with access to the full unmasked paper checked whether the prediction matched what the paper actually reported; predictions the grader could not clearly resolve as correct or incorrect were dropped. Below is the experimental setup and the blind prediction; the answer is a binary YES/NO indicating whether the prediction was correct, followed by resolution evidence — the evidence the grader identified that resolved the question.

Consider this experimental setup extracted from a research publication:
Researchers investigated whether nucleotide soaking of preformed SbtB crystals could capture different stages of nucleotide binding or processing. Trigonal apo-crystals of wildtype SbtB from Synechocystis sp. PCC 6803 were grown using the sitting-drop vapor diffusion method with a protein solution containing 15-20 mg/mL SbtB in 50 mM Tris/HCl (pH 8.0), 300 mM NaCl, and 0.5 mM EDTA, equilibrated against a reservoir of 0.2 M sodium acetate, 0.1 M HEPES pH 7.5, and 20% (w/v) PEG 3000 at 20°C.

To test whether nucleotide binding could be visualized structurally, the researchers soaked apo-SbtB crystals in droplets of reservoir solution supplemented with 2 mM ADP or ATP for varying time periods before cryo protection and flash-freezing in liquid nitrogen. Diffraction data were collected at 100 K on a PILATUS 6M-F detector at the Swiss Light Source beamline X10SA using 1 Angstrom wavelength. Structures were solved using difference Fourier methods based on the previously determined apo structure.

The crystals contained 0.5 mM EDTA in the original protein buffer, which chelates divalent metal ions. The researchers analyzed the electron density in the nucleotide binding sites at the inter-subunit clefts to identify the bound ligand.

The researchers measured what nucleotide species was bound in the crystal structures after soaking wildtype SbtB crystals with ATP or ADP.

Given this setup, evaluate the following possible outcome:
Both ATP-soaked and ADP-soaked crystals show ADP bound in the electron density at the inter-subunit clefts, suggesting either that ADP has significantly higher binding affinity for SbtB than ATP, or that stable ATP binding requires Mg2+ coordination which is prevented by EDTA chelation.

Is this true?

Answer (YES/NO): NO